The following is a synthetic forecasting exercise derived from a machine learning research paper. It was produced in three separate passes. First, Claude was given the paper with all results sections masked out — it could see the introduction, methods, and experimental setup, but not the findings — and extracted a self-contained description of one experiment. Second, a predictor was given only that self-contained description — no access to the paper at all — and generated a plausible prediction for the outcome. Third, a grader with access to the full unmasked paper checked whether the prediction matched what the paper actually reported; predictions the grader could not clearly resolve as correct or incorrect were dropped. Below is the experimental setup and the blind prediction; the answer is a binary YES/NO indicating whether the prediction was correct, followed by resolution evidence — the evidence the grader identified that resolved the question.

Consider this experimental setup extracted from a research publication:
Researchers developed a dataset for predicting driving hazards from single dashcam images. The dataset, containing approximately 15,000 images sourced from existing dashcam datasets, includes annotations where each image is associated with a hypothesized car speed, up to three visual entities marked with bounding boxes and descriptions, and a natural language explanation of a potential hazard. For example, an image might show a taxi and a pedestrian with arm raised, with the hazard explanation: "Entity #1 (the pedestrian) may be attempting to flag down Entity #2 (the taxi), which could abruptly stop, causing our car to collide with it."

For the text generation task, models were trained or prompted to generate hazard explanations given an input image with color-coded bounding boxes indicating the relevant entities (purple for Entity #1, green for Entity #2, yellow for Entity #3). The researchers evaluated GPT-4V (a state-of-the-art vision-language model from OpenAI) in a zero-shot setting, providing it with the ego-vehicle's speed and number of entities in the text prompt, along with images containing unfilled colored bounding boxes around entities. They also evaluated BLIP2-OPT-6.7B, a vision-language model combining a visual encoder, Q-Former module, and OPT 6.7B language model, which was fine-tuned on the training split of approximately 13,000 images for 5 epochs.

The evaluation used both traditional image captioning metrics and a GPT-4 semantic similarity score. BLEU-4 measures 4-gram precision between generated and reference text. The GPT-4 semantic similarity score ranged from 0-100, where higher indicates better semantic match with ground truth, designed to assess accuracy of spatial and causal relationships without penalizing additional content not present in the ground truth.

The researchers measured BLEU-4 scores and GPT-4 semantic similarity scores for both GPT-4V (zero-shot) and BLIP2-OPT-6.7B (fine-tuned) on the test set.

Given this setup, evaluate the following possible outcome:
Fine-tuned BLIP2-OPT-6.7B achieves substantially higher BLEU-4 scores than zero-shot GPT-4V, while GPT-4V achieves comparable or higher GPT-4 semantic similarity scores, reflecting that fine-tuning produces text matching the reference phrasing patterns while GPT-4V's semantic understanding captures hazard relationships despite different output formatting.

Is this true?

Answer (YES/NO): YES